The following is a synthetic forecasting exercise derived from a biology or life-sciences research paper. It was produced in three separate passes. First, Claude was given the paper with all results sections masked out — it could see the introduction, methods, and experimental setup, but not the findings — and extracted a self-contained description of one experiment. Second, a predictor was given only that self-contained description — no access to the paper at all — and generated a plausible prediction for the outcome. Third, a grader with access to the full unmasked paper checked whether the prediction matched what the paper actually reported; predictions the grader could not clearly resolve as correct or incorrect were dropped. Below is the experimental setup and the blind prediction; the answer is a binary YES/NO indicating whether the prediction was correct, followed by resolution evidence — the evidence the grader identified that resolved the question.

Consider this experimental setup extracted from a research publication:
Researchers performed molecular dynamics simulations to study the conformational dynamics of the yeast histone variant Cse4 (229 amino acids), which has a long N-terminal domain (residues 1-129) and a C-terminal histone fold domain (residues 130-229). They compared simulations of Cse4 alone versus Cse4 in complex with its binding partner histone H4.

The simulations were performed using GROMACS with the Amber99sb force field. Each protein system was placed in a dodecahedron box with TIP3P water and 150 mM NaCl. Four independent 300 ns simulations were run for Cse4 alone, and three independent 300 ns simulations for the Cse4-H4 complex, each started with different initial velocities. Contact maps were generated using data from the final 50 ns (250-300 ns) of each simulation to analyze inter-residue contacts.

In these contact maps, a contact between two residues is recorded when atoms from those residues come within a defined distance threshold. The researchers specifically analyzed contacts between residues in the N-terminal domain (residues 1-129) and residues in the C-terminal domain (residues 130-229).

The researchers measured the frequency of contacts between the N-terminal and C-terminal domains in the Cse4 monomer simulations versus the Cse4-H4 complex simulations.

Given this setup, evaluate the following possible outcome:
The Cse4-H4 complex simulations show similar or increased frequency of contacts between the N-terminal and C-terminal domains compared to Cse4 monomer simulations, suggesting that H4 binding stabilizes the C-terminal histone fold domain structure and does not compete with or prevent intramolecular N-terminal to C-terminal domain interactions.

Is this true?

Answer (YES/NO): NO